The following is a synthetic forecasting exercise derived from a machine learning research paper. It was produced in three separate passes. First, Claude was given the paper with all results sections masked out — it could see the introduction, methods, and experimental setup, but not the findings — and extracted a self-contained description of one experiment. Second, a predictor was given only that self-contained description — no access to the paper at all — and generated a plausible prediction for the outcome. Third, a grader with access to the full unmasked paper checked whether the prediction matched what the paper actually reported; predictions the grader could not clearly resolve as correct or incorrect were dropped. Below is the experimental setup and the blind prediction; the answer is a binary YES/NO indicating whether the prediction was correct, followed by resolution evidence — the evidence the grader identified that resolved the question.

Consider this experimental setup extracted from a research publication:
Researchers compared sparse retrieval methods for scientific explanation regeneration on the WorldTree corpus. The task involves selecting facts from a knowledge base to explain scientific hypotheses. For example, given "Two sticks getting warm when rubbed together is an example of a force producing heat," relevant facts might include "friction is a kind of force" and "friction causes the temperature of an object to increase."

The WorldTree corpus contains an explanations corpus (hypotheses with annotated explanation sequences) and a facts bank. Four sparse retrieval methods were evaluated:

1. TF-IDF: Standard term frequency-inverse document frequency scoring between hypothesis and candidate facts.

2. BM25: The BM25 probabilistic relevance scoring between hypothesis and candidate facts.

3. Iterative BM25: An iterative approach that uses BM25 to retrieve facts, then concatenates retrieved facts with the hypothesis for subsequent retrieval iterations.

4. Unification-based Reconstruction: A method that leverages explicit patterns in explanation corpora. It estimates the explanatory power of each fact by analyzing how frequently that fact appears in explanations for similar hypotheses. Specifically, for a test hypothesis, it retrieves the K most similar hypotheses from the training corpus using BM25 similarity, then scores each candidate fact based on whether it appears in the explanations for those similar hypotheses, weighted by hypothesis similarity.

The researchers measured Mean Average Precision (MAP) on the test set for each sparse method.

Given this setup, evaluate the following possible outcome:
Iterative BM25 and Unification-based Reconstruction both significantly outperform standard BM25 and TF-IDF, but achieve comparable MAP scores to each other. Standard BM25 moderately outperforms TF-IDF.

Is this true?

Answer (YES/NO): NO